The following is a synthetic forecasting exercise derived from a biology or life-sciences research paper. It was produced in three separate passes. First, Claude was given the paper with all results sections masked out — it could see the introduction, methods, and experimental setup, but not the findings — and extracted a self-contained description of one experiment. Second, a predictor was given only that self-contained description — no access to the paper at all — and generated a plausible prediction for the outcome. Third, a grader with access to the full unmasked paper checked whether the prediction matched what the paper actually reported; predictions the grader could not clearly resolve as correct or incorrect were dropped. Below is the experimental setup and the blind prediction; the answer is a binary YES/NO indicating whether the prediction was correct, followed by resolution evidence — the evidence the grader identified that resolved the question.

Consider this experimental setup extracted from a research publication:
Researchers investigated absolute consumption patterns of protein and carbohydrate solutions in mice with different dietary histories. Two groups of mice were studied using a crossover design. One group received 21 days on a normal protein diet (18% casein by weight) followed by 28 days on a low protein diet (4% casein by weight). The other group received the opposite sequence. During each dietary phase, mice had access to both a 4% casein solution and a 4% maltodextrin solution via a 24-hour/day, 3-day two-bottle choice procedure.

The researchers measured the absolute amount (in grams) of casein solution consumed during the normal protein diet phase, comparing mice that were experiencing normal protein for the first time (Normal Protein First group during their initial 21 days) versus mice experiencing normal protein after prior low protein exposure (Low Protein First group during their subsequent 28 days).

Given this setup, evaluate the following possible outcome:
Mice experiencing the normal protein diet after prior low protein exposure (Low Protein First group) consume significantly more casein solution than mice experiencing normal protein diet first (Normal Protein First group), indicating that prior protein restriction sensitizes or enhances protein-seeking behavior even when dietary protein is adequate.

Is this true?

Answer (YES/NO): YES